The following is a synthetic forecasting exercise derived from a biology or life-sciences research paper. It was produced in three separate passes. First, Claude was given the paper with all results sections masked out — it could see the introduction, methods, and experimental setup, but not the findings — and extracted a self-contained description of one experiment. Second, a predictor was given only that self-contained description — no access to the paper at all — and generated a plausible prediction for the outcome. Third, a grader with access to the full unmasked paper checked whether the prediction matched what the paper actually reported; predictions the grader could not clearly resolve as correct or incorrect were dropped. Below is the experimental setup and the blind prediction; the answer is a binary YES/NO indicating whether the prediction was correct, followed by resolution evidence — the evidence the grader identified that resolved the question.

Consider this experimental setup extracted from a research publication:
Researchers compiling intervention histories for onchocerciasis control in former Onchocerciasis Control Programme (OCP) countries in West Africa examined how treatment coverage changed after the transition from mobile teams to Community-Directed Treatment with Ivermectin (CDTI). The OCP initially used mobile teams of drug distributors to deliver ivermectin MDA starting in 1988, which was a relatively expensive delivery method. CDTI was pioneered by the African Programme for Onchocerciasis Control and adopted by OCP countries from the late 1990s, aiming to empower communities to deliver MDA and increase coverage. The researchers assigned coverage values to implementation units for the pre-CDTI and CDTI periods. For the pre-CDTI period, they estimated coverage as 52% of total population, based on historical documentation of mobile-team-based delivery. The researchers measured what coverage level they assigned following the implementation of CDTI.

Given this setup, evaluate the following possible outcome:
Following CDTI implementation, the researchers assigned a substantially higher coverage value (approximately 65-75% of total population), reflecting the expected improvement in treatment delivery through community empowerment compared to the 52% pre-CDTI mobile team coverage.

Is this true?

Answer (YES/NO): YES